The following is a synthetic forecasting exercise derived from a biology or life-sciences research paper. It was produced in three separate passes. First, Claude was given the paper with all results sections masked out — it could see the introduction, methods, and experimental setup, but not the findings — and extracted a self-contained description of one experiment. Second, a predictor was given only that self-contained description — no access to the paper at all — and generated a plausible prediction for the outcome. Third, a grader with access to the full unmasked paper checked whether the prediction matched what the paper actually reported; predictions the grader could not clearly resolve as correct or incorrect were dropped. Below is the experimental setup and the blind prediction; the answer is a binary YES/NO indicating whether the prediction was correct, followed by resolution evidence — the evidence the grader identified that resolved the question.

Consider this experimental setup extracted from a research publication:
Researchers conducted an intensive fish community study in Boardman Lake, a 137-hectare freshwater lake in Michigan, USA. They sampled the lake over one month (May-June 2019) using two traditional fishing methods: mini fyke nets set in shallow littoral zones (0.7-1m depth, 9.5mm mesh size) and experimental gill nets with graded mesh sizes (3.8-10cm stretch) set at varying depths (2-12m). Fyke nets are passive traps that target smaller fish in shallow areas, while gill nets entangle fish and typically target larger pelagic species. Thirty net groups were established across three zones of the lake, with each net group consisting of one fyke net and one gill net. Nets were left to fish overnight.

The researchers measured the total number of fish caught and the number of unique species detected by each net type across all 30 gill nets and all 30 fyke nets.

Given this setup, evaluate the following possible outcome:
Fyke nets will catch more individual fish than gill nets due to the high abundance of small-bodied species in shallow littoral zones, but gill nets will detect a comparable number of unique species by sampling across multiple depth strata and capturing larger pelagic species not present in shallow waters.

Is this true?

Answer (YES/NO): NO